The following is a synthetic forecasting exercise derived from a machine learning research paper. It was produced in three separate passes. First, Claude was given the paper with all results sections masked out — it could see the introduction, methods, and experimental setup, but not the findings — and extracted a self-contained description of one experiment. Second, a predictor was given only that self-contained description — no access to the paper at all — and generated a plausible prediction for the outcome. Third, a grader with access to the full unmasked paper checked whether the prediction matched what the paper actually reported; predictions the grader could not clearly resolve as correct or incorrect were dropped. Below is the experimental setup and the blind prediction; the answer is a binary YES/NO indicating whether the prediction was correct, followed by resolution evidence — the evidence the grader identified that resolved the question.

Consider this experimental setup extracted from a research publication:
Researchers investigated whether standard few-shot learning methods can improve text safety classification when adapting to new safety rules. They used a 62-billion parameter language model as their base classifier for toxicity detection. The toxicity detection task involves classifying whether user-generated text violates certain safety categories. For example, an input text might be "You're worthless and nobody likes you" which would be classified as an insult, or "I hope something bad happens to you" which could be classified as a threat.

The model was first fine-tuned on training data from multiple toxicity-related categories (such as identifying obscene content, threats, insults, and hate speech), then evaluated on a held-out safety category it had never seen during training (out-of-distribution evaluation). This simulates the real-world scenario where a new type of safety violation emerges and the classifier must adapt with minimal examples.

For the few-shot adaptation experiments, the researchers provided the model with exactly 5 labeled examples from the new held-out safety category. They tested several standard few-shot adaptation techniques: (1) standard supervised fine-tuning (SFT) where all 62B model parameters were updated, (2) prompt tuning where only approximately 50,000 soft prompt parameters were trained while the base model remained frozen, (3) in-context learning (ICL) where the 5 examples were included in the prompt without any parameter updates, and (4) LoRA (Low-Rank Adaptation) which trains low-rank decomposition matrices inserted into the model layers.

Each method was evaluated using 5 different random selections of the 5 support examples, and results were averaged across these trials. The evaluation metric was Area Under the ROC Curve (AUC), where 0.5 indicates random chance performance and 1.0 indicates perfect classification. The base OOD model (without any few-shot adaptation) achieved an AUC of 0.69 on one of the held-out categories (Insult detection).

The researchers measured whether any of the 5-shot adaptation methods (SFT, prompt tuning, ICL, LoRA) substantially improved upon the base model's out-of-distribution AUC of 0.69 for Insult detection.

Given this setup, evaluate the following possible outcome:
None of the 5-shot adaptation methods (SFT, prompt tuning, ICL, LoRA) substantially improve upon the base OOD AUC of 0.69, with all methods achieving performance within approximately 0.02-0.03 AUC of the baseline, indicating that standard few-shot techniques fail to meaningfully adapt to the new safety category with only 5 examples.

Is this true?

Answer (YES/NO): NO